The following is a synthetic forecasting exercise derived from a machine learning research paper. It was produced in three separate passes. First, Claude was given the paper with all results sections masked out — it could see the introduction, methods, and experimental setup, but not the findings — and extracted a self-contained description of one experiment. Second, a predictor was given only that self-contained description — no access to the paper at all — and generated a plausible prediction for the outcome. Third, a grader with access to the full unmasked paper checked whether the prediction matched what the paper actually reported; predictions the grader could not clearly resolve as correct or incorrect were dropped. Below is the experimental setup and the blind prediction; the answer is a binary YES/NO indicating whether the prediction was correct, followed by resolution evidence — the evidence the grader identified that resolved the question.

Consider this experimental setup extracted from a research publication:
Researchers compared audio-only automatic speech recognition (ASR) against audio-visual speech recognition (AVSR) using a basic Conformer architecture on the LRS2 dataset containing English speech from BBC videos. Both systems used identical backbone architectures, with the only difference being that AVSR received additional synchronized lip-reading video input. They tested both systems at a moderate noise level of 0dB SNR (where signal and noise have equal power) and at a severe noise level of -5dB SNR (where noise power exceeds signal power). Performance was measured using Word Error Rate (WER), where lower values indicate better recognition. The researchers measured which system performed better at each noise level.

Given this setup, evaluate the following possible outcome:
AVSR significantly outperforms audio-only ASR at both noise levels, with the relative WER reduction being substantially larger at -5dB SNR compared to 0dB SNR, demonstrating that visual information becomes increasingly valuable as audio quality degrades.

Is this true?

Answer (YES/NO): NO